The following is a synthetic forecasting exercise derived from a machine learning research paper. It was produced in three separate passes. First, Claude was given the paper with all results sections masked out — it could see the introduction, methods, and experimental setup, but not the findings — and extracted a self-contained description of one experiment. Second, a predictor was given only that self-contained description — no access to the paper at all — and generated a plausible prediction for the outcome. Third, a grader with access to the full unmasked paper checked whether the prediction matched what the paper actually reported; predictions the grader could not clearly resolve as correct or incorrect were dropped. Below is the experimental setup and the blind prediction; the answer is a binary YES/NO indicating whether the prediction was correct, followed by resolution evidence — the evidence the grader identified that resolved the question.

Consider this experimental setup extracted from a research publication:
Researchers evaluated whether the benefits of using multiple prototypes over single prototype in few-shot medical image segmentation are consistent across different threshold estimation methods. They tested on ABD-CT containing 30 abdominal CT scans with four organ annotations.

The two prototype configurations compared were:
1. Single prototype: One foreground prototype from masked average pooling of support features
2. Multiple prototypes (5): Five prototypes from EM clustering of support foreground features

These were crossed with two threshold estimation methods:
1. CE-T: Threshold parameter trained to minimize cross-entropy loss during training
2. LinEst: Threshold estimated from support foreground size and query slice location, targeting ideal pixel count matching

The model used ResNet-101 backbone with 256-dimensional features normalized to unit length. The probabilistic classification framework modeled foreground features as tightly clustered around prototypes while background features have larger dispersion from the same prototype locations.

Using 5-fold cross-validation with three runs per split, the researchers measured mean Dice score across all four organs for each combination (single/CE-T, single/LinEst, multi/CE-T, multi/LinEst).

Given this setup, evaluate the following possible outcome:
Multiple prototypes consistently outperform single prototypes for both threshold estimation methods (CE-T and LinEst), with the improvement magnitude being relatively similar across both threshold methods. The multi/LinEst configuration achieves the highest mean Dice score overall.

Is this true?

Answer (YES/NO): NO